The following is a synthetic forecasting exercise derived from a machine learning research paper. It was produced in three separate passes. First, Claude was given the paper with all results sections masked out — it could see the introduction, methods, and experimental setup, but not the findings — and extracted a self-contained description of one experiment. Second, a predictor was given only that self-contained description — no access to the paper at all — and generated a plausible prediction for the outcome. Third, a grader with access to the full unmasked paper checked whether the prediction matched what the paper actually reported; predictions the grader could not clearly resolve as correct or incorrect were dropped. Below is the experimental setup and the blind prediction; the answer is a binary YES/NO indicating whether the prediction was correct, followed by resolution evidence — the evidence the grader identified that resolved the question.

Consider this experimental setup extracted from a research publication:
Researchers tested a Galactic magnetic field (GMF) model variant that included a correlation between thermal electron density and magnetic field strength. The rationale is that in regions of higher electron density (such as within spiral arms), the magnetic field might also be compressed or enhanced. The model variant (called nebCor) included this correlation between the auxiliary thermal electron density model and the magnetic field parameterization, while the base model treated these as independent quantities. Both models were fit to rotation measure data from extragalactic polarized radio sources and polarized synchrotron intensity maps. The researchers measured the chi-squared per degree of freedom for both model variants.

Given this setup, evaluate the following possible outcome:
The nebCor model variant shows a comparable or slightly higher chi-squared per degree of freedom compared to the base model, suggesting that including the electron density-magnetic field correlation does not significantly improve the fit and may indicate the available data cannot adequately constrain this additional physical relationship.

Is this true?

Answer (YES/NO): YES